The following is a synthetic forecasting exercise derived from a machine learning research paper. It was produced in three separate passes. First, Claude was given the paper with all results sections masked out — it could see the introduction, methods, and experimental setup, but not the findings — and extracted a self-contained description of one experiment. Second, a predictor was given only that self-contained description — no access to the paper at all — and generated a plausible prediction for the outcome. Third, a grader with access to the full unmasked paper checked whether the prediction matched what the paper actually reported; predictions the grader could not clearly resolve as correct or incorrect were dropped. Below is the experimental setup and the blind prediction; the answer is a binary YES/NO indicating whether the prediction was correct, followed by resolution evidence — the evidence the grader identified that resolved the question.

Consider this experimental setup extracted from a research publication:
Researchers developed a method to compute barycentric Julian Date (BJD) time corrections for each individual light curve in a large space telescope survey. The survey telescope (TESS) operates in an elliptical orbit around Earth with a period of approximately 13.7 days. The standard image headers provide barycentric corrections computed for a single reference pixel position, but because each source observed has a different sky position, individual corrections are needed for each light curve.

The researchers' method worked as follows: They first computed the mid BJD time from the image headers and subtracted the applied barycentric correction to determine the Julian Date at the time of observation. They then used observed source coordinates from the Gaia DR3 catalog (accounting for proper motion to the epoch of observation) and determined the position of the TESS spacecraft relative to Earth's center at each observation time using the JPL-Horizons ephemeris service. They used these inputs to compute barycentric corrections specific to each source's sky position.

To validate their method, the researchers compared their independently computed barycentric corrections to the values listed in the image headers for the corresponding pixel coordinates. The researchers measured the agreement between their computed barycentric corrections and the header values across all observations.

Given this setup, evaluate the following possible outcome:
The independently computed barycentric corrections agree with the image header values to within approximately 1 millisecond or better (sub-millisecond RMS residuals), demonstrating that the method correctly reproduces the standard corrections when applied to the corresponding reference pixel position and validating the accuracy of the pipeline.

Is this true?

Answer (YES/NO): NO